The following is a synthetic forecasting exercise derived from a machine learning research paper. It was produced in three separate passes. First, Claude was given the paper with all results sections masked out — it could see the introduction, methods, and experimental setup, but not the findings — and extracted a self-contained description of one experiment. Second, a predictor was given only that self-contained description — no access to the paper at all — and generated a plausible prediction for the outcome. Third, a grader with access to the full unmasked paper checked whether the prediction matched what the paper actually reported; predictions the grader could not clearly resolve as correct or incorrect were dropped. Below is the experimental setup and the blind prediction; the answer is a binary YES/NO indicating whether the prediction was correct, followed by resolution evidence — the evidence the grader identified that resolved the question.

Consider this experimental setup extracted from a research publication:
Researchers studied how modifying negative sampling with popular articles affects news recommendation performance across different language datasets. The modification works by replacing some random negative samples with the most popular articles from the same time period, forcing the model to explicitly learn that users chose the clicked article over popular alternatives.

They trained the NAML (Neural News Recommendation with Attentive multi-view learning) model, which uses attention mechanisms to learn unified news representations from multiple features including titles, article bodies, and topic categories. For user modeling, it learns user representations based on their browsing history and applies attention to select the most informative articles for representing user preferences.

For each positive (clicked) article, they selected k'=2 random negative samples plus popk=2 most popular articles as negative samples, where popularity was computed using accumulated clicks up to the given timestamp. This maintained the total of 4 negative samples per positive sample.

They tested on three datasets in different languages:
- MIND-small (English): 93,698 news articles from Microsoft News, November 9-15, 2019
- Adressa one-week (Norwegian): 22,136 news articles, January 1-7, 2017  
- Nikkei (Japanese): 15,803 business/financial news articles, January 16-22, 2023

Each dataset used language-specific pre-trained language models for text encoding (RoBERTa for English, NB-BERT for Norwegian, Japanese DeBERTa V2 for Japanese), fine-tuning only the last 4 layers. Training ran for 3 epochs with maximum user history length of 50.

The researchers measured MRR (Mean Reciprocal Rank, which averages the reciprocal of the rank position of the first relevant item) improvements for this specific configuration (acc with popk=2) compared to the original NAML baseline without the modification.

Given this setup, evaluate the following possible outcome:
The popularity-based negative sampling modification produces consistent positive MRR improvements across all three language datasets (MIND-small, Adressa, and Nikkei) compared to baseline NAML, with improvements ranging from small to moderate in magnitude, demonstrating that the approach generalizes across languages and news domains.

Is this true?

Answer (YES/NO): NO